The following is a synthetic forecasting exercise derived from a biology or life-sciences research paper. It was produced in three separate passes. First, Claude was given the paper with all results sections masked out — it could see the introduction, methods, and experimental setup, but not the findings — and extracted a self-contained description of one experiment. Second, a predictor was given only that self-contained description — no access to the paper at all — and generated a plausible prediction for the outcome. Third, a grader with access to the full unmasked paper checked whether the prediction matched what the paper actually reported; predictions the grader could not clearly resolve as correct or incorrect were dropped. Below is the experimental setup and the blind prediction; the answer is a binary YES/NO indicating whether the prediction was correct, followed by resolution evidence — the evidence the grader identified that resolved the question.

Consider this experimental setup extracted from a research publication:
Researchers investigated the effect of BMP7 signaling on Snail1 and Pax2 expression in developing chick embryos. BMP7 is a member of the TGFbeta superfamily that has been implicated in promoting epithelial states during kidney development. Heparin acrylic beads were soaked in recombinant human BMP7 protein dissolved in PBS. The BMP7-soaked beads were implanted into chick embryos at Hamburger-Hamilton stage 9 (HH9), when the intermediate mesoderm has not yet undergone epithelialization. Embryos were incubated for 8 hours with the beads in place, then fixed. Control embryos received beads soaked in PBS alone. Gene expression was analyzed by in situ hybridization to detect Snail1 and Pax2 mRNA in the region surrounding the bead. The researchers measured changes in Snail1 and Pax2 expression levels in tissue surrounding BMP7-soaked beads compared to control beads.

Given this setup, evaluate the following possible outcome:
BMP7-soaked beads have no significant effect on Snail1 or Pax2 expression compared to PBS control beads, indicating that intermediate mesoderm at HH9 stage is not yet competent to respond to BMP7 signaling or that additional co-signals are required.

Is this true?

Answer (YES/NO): NO